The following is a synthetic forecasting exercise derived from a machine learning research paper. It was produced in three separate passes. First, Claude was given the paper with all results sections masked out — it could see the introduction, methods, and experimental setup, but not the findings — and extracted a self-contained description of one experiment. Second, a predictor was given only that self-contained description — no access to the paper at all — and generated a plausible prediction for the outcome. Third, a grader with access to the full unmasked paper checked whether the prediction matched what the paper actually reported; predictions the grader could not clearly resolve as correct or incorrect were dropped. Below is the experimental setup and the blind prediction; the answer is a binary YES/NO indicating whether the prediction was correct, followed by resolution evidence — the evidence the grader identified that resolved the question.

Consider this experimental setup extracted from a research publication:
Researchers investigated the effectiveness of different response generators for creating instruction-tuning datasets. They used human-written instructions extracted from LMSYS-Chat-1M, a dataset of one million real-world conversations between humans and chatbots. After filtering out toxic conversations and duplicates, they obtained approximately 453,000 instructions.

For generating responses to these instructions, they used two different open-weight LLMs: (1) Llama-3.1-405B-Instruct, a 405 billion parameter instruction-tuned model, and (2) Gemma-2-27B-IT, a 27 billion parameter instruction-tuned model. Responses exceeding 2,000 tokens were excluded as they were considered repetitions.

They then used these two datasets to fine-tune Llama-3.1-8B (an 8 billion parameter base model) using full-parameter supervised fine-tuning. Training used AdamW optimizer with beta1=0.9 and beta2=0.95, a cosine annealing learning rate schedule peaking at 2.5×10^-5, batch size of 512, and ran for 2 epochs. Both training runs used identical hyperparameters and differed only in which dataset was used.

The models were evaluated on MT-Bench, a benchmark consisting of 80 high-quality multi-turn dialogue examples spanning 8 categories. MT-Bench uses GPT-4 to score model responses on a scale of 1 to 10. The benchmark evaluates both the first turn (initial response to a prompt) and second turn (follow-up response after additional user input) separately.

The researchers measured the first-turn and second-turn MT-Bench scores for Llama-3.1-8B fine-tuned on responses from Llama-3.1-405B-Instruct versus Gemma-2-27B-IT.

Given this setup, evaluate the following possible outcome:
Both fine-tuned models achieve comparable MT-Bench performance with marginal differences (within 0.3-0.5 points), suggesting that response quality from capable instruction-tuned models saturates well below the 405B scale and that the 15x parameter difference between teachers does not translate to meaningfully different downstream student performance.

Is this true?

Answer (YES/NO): NO